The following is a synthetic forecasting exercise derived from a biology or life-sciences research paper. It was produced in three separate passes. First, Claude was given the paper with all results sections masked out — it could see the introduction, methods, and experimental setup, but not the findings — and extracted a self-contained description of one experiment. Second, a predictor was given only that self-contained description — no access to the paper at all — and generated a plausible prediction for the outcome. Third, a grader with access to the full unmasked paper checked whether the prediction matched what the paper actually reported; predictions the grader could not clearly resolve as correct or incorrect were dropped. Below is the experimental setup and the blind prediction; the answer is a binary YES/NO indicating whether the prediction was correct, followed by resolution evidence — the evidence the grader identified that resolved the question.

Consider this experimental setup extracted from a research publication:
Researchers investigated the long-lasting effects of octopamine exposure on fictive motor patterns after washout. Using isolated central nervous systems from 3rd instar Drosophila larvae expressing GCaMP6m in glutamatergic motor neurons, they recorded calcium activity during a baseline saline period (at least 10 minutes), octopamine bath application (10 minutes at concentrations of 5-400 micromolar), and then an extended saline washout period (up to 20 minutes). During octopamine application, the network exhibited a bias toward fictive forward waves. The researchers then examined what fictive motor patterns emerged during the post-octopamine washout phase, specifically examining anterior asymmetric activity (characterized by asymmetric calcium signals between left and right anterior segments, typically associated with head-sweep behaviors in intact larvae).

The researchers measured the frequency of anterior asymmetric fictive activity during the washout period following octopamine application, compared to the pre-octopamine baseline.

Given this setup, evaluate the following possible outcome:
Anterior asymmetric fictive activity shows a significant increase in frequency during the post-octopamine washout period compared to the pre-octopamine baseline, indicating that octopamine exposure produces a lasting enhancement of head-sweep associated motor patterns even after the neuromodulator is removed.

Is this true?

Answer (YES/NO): YES